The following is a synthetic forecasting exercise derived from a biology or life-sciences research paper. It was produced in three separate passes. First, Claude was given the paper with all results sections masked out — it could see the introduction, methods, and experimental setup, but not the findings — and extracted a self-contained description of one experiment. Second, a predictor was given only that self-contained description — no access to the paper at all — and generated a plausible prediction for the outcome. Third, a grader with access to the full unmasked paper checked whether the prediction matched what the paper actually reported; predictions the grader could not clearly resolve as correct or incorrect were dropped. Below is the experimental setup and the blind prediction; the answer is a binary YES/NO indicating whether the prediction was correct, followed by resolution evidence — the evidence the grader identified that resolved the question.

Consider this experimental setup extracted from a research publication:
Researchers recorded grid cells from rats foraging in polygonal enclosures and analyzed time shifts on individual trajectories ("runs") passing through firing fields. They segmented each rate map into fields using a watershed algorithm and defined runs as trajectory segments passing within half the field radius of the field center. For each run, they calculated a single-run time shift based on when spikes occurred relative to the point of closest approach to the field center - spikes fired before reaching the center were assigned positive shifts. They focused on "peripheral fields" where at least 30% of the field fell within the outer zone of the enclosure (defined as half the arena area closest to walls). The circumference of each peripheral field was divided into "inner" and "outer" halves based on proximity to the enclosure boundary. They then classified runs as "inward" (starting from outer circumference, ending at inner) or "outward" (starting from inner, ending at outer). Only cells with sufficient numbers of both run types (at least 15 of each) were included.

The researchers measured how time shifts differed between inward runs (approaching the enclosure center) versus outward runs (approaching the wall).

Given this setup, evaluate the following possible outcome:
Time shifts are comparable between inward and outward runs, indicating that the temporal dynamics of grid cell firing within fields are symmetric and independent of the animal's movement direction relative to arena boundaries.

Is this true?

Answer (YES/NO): NO